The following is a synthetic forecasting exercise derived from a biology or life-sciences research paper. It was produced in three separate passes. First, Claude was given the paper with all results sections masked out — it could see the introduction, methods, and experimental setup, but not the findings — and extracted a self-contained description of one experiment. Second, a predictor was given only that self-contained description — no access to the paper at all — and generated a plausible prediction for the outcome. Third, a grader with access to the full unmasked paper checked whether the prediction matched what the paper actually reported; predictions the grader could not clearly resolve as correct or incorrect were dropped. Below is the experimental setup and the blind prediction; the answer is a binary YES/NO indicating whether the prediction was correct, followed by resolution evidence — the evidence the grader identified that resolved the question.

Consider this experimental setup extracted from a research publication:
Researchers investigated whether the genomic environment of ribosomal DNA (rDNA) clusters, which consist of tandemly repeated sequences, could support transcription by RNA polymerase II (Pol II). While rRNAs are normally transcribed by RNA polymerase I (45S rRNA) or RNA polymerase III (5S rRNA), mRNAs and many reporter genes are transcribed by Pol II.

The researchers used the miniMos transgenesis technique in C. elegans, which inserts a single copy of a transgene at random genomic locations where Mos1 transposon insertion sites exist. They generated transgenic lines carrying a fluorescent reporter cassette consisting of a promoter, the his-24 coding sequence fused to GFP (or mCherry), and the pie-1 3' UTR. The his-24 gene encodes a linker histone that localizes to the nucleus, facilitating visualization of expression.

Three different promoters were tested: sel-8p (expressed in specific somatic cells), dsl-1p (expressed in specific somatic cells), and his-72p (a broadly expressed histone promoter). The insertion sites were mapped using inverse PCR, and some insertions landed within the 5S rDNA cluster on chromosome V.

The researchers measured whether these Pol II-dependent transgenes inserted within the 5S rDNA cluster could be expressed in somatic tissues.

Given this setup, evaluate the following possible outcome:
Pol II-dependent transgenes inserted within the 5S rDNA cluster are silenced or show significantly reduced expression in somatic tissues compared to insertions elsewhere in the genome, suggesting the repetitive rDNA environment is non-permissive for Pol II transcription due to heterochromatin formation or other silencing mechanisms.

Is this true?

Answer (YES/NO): NO